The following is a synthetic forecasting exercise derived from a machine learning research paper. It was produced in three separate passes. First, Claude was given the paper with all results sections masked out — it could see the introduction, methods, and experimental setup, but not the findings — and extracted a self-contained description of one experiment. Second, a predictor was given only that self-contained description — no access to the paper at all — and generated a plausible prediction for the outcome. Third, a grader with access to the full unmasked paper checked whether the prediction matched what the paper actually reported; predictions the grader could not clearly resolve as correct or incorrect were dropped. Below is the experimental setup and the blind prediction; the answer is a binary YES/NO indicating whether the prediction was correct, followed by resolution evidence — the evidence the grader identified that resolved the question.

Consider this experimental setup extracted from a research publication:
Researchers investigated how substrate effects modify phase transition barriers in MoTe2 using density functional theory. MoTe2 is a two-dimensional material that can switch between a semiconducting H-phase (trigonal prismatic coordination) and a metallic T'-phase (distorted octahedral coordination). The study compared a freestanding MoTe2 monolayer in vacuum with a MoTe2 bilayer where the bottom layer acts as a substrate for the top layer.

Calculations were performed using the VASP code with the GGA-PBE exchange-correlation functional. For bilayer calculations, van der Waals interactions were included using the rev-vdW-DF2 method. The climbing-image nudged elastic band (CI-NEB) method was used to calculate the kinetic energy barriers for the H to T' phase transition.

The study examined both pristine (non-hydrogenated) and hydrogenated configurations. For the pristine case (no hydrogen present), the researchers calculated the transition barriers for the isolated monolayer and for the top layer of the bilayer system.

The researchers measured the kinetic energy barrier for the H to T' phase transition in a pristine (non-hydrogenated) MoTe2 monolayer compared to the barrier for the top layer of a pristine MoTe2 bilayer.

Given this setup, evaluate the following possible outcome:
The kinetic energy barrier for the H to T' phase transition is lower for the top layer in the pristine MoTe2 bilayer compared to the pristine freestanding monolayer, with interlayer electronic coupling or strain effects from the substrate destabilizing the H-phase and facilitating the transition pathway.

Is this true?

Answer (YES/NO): NO